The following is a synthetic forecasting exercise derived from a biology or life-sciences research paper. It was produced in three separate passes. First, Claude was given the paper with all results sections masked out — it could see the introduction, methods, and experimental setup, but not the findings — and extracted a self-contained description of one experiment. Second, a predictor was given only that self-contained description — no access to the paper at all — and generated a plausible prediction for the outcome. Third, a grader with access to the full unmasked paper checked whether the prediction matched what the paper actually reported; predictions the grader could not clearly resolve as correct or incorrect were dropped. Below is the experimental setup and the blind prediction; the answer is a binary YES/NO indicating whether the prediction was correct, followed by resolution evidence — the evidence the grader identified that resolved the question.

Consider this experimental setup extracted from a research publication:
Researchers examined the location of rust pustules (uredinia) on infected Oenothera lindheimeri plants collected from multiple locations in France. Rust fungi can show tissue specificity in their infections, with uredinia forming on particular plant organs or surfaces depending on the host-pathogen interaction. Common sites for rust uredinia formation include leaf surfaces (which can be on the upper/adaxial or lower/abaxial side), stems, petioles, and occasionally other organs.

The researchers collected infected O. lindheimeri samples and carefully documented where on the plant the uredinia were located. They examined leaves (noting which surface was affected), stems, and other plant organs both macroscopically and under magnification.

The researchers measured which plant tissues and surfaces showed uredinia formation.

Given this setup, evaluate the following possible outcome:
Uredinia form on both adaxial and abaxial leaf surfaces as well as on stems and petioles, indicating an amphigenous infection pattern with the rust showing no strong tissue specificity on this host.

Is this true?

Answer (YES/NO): NO